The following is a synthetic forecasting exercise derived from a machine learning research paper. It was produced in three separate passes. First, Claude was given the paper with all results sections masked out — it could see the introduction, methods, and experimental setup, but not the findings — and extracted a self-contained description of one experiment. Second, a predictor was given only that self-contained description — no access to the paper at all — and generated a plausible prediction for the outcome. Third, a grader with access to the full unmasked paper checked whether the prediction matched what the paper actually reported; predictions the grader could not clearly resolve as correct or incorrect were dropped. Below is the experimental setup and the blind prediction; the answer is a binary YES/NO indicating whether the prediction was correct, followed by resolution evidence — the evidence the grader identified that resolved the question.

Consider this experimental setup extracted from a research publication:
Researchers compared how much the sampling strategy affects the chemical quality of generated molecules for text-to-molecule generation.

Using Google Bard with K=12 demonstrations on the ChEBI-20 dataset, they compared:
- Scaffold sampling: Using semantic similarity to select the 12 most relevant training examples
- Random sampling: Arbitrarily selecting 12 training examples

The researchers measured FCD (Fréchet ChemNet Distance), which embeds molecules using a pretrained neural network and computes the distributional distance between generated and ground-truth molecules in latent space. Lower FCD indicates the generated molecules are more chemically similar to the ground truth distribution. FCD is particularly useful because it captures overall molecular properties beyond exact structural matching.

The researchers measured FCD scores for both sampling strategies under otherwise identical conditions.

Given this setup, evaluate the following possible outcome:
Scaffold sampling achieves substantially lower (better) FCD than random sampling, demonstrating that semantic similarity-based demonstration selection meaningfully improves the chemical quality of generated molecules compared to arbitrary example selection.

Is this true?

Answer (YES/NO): YES